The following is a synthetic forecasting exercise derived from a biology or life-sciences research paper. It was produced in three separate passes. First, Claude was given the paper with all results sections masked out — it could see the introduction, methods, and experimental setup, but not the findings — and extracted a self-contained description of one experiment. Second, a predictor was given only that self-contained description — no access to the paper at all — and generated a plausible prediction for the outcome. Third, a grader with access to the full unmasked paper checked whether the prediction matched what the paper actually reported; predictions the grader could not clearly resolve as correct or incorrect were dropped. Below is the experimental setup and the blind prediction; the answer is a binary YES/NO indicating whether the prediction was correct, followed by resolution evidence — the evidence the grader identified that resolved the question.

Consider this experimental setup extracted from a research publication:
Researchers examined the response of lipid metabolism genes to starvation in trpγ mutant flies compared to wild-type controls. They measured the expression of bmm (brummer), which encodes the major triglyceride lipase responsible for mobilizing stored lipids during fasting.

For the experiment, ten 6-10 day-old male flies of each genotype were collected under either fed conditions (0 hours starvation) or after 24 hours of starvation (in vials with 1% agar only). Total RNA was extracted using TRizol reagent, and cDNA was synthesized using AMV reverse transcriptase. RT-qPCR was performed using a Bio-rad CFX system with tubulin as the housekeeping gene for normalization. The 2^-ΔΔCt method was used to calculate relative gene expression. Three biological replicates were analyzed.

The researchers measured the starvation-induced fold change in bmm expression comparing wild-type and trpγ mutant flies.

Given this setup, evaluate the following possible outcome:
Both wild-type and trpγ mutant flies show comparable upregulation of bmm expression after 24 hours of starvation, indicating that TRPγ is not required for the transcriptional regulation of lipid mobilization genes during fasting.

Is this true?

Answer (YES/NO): NO